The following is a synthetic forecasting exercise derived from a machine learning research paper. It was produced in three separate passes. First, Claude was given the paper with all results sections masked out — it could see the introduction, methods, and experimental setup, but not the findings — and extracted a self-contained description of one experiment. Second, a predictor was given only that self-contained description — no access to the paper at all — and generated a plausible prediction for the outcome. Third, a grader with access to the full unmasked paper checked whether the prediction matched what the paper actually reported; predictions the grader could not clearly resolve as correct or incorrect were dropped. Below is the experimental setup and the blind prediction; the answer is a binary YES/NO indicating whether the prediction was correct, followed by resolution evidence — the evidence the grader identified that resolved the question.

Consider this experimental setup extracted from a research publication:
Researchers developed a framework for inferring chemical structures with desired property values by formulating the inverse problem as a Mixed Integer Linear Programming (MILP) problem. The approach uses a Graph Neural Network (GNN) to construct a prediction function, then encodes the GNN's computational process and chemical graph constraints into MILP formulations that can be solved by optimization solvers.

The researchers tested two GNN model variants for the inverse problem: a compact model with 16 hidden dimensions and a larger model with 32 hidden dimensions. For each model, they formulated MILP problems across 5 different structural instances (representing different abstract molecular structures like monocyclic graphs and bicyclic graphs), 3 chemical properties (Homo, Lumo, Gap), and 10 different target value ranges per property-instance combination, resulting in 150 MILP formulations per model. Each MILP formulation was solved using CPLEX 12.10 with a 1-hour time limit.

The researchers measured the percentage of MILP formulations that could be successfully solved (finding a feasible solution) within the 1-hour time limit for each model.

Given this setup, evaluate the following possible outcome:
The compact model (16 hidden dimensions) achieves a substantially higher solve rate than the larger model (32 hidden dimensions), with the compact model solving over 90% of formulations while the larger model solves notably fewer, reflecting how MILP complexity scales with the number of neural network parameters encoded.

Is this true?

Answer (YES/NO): NO